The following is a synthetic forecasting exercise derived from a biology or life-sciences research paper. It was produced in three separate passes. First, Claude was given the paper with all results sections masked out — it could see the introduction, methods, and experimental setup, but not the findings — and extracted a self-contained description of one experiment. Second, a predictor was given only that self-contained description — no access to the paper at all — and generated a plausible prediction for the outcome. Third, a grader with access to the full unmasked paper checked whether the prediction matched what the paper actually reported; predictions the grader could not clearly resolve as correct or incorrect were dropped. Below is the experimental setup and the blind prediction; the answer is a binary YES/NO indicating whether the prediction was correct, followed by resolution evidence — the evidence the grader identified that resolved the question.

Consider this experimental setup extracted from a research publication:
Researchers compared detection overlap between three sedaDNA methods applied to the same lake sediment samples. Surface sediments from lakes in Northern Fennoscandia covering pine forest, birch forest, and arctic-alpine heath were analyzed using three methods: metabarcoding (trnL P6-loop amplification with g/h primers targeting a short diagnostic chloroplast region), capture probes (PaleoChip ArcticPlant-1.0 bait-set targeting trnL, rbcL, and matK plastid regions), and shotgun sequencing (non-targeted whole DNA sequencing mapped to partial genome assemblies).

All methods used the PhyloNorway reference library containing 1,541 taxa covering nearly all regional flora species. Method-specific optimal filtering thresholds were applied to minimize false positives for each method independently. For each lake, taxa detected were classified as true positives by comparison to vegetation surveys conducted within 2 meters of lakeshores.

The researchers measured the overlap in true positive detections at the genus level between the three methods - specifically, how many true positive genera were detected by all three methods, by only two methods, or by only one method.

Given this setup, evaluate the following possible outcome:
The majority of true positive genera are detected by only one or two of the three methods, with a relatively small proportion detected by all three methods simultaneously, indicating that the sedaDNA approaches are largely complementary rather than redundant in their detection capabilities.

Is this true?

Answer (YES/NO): YES